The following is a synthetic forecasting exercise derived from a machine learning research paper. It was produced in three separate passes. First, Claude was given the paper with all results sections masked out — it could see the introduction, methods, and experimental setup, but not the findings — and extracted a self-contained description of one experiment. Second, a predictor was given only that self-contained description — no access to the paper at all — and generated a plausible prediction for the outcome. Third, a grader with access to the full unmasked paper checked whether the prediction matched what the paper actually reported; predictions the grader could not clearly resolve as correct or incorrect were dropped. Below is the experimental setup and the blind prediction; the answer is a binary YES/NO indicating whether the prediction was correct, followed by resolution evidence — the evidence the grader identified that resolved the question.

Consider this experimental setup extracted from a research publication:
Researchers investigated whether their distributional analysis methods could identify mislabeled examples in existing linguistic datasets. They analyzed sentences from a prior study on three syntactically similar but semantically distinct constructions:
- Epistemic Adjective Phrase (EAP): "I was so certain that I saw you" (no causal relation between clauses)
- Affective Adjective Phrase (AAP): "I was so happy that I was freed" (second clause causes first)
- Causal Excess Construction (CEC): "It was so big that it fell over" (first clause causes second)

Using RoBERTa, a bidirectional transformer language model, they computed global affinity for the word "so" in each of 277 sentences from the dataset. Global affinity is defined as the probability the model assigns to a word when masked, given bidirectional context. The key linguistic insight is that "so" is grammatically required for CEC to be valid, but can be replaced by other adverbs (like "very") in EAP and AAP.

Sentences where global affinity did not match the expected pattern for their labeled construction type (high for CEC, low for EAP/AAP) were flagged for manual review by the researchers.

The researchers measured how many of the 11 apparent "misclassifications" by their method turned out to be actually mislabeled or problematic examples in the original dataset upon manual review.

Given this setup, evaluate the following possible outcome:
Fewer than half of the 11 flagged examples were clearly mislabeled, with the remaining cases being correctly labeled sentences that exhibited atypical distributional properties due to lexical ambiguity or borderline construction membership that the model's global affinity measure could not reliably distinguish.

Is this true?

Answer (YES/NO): NO